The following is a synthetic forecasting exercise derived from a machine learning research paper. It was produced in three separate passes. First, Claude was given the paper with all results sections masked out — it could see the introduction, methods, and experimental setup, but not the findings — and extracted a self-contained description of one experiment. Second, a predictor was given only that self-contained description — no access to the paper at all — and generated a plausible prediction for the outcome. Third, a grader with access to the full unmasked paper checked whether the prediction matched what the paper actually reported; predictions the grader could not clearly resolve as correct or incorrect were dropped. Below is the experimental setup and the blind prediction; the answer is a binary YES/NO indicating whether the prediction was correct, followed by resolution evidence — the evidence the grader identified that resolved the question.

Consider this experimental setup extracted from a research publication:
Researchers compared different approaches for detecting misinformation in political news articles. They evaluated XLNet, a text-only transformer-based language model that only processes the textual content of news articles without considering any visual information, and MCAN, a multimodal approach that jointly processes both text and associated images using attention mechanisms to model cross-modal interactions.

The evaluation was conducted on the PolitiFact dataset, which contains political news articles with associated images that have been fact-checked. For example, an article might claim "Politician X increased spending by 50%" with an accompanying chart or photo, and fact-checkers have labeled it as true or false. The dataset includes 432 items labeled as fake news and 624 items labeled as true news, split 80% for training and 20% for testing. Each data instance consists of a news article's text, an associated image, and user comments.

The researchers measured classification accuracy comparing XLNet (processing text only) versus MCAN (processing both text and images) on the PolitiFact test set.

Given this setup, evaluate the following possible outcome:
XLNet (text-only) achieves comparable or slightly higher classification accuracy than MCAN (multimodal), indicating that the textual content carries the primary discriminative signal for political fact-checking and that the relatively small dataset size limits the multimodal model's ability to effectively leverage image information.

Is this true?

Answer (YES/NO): YES